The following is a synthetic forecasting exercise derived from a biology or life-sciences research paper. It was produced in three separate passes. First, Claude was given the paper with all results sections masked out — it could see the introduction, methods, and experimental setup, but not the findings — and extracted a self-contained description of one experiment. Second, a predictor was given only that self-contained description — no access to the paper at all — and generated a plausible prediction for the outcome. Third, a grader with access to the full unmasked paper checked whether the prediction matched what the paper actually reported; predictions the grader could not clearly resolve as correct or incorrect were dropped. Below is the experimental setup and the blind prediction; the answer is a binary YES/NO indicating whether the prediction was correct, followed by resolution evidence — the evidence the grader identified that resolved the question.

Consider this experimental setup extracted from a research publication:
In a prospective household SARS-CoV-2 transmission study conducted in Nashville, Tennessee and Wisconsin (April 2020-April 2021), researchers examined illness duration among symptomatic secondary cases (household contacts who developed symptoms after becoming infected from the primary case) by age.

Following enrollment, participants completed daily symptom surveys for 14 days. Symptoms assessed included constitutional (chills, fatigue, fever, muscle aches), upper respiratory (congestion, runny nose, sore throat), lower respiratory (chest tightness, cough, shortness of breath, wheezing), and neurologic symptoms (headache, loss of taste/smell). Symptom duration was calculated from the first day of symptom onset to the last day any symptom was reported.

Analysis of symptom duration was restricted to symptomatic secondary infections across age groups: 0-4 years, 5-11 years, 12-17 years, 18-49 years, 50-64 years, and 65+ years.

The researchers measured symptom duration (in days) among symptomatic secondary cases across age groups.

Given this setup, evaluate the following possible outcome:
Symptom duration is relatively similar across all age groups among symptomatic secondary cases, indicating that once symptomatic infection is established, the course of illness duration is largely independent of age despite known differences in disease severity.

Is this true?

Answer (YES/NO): YES